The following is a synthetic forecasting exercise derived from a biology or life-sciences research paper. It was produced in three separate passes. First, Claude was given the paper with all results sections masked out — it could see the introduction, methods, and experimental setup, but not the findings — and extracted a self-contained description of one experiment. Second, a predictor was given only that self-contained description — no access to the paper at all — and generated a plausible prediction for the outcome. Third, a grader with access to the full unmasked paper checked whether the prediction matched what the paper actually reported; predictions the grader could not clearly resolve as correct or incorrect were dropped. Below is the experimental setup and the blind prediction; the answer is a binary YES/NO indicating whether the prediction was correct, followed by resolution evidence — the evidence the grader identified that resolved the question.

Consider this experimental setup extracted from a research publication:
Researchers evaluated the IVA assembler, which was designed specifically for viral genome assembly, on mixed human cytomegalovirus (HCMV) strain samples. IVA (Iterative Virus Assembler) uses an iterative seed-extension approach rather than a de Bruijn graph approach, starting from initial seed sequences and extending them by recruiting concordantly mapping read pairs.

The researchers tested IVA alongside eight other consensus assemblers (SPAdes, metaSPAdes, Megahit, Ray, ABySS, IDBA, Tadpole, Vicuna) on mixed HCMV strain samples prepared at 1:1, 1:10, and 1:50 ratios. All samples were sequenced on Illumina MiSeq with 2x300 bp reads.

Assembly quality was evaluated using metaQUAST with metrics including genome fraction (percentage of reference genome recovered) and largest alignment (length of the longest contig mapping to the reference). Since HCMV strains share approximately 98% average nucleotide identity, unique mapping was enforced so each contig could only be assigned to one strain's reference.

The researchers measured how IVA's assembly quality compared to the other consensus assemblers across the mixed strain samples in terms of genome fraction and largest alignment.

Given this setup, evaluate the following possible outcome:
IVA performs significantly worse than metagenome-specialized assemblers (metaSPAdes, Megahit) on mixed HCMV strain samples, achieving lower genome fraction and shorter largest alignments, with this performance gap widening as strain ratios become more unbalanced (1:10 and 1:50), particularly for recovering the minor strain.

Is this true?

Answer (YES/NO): NO